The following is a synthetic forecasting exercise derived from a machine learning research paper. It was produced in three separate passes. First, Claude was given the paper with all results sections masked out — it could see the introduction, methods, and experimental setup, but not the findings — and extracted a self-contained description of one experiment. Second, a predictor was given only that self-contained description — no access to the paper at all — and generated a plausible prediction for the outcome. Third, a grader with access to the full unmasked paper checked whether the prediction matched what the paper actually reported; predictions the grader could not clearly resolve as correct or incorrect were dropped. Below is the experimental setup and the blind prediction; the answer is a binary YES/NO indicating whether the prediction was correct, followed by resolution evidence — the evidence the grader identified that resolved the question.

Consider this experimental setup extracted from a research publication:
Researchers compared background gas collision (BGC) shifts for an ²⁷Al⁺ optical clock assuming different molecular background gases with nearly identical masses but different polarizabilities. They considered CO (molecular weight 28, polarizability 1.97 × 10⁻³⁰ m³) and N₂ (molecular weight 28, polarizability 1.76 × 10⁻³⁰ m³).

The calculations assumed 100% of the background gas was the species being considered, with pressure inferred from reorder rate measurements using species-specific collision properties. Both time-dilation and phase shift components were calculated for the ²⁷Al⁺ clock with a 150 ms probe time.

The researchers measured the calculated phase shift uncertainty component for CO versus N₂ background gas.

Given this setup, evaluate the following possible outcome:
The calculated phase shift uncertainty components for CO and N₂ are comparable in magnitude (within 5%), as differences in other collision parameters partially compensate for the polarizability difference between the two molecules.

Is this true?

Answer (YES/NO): NO